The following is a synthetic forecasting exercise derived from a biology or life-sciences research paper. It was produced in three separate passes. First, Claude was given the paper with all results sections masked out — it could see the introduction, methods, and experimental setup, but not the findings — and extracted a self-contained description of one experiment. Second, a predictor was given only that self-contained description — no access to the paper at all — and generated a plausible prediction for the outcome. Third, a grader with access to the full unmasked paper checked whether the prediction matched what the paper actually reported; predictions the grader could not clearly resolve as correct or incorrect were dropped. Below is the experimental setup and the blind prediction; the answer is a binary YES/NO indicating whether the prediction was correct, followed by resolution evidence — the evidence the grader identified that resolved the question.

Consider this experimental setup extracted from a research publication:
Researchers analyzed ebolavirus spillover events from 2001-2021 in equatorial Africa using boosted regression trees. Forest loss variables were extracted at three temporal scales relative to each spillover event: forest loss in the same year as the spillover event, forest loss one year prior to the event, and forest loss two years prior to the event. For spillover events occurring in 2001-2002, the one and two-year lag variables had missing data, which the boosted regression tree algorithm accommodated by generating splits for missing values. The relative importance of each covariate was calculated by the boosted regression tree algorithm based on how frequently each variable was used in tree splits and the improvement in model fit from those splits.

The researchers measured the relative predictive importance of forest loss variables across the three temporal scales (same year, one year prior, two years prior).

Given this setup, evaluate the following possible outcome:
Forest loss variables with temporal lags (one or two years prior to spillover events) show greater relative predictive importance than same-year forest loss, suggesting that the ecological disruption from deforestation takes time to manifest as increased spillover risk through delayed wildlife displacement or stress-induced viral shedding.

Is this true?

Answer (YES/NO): NO